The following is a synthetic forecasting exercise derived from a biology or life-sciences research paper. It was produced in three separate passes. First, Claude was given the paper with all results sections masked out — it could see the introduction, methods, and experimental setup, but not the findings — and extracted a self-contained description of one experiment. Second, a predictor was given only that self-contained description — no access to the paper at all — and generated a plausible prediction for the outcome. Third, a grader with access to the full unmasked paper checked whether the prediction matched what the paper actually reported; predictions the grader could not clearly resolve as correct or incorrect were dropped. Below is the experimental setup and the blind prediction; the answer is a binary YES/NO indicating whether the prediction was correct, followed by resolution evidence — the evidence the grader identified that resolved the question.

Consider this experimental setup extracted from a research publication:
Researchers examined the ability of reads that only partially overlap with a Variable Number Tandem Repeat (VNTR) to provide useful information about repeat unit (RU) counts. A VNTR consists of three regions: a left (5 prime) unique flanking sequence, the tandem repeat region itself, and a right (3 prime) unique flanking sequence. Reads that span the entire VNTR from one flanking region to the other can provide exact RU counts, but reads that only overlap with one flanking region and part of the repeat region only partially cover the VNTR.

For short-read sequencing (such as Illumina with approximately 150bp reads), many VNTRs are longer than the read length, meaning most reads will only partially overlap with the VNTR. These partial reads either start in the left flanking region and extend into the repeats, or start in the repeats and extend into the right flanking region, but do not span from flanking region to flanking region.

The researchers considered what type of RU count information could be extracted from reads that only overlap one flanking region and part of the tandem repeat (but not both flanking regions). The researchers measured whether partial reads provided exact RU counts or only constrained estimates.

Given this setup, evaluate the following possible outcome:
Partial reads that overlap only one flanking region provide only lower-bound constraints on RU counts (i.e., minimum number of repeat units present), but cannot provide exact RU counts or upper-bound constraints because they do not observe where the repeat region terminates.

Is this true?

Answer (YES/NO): YES